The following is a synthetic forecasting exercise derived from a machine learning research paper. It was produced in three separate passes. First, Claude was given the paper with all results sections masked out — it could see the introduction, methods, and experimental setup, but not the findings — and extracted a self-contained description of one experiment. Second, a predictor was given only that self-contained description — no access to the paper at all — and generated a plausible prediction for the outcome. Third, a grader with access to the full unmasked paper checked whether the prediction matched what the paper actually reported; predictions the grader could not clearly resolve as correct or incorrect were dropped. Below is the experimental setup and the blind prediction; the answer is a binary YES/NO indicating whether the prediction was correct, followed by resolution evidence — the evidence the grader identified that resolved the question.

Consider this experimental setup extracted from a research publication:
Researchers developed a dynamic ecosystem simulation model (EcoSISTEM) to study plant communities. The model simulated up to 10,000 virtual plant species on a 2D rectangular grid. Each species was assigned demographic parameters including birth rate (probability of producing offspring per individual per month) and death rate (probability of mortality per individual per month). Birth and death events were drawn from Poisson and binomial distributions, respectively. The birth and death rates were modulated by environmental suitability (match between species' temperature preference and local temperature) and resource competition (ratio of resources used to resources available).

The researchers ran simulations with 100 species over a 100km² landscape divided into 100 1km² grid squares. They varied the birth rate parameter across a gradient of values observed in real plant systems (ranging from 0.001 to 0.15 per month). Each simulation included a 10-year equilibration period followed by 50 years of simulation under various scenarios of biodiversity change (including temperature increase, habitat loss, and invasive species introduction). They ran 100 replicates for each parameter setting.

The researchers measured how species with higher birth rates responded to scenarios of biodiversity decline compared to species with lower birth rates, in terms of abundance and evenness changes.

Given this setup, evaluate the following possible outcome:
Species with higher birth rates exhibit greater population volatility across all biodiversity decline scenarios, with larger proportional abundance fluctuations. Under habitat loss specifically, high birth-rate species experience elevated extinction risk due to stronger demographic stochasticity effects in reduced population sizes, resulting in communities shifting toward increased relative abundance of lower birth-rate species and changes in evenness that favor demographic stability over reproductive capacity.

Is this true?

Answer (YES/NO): NO